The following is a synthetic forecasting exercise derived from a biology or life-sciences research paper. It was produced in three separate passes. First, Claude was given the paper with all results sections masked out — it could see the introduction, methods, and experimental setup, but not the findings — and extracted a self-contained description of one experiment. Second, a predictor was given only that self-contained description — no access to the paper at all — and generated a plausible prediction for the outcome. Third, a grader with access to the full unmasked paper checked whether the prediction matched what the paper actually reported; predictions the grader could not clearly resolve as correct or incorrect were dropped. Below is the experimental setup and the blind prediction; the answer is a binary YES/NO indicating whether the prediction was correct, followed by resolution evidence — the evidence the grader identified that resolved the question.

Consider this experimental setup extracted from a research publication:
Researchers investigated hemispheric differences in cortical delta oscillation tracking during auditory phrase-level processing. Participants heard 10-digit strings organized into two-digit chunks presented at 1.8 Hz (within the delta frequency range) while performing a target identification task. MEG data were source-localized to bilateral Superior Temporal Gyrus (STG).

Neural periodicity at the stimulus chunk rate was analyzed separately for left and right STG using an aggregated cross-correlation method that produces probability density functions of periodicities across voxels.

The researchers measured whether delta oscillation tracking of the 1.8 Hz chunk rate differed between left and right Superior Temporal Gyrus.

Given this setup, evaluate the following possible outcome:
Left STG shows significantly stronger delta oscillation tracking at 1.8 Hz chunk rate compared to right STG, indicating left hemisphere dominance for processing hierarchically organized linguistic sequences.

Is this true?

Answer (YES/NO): NO